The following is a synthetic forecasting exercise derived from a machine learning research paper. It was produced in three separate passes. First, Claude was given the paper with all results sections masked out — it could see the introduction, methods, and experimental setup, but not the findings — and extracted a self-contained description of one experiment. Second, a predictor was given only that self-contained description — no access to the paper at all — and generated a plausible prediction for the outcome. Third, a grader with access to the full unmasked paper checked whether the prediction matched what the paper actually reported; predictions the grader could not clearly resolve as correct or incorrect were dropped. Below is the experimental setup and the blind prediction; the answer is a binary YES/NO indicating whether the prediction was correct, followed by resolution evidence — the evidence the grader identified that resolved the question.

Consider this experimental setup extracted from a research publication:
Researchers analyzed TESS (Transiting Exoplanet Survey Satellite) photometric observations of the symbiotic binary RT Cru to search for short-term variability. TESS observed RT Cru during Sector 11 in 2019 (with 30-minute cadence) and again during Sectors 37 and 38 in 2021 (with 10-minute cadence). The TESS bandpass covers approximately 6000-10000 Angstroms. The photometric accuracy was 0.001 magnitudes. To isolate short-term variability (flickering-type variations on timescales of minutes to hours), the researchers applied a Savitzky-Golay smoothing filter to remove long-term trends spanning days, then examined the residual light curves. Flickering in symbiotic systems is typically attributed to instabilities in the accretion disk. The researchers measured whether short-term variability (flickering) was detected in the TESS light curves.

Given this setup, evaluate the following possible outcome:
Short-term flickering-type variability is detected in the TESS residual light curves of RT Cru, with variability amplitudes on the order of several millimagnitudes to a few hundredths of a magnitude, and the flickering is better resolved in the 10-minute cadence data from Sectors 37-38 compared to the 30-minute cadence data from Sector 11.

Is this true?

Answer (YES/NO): NO